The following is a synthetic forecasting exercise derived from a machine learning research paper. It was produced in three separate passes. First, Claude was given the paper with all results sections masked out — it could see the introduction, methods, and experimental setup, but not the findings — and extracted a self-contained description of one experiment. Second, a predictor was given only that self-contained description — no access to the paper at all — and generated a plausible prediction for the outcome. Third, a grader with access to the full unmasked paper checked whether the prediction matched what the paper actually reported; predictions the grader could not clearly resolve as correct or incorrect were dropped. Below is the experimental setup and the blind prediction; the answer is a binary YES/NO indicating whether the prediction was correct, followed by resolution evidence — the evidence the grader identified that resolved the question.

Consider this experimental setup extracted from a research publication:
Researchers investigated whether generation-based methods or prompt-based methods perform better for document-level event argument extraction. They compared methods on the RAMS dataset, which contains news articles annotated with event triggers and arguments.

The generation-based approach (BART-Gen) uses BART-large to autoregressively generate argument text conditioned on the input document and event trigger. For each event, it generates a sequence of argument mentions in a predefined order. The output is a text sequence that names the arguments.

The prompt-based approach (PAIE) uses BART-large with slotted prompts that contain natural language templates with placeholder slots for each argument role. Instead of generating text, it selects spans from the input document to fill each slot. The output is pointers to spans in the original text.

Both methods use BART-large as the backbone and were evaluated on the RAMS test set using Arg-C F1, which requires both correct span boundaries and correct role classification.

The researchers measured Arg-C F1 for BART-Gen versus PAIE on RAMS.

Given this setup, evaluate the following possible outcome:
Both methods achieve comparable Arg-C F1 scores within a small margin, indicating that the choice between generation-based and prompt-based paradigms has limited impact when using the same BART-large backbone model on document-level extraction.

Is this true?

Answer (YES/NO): NO